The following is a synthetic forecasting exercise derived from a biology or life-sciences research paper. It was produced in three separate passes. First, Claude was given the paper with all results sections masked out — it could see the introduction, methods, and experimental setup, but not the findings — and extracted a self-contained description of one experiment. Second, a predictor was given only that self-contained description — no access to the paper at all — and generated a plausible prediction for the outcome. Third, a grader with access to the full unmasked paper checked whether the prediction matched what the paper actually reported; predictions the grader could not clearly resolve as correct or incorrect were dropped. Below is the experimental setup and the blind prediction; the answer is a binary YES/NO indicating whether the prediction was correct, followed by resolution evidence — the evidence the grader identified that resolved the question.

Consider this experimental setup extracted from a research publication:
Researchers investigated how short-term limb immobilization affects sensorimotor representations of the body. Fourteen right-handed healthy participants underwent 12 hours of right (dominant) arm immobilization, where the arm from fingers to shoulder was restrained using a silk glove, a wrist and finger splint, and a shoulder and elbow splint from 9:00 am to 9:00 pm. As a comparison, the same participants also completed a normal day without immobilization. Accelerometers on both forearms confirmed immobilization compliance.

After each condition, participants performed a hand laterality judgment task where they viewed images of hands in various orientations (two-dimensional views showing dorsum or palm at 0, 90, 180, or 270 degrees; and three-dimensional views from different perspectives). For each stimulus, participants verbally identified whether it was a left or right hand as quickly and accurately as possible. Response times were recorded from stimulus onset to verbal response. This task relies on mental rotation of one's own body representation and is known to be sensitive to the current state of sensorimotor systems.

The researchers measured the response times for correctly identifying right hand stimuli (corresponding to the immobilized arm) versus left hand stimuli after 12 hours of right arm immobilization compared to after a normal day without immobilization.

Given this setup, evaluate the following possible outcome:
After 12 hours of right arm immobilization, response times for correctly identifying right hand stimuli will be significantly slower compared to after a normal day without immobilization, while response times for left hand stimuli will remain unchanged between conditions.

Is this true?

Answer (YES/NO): NO